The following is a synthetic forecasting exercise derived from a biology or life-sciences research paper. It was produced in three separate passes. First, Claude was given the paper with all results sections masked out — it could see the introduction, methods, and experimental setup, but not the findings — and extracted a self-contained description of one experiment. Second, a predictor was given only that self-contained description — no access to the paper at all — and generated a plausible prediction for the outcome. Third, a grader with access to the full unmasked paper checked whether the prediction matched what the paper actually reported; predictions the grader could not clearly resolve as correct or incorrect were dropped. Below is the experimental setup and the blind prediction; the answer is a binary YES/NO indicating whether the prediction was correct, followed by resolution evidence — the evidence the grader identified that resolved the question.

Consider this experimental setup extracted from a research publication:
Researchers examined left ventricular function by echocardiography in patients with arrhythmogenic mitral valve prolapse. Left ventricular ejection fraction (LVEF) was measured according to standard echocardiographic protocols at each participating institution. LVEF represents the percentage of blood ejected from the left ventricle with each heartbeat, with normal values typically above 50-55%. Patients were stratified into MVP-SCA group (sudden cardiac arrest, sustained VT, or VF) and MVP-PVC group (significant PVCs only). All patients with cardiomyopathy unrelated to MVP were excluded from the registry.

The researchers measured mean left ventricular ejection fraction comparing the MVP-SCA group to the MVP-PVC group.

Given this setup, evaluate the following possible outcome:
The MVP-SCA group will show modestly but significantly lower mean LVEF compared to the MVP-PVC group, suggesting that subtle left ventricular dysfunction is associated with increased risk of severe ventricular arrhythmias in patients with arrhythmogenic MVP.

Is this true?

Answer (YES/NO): NO